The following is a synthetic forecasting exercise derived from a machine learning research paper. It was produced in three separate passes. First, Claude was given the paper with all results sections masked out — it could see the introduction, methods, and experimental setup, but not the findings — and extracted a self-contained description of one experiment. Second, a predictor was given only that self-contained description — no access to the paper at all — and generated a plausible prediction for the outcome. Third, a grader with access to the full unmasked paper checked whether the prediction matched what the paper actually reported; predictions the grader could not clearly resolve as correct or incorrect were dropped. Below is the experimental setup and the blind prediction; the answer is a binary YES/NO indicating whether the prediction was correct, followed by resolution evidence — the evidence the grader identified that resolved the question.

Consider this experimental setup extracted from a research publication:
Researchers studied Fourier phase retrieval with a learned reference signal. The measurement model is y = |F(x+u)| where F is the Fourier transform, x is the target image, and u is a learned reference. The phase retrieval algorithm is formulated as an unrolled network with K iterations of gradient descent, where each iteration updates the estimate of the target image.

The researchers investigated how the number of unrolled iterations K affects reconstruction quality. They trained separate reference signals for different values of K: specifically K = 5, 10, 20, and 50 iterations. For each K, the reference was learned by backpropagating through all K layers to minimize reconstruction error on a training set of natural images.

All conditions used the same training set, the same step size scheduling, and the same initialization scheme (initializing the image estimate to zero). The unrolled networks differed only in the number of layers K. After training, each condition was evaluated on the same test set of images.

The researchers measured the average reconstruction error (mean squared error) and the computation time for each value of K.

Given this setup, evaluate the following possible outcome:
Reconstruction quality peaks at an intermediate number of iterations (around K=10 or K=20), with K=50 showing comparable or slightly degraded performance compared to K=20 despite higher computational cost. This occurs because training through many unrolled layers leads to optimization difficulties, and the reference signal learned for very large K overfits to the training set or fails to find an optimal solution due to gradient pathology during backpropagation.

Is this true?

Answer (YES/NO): NO